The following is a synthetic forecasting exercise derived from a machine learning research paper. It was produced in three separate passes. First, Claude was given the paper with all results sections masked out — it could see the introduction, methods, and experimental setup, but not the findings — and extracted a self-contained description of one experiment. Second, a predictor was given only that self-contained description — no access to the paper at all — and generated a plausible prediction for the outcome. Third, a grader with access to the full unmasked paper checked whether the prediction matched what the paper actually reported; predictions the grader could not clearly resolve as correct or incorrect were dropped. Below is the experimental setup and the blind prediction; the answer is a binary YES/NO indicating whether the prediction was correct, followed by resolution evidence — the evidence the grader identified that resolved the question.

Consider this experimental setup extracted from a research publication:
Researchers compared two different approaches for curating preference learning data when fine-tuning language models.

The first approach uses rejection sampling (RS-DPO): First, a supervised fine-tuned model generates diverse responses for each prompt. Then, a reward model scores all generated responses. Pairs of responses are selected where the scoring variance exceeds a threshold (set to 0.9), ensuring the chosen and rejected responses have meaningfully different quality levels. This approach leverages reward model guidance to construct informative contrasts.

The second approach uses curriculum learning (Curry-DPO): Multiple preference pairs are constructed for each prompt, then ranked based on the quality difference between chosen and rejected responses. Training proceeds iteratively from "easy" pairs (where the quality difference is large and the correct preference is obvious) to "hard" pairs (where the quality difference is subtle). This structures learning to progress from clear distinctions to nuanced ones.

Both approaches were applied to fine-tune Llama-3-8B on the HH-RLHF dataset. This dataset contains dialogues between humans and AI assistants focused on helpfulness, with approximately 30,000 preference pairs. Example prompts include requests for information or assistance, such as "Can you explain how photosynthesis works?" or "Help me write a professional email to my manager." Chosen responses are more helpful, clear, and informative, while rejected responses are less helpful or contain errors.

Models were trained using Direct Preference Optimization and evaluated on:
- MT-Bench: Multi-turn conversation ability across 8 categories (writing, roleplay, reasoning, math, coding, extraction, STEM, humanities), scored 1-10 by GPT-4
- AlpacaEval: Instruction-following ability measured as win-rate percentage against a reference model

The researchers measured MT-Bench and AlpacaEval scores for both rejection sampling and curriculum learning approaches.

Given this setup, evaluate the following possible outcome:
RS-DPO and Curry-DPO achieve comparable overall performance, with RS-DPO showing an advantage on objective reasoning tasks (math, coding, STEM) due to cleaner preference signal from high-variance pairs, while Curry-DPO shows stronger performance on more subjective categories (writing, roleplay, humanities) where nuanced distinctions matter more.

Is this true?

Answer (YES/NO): NO